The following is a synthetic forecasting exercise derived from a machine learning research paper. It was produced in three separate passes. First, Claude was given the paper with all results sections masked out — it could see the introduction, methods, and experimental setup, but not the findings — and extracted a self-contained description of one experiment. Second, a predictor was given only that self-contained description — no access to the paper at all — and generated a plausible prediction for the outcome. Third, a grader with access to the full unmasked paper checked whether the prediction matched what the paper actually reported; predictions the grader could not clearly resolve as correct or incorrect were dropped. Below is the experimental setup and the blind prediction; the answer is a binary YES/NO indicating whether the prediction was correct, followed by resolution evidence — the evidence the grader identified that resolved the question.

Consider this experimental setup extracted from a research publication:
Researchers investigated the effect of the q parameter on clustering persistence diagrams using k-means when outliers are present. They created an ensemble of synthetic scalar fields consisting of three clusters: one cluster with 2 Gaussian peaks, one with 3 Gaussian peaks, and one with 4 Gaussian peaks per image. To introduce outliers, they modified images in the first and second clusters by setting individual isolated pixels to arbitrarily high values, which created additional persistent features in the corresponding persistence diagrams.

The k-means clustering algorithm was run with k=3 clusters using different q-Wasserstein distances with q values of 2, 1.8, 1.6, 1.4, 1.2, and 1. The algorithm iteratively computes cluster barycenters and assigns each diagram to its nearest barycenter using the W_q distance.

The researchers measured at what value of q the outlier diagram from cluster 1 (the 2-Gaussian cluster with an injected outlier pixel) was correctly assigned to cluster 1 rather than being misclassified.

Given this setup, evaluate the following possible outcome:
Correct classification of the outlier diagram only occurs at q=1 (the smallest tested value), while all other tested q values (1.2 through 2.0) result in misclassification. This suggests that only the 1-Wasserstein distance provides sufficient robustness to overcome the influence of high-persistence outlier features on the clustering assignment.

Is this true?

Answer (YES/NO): NO